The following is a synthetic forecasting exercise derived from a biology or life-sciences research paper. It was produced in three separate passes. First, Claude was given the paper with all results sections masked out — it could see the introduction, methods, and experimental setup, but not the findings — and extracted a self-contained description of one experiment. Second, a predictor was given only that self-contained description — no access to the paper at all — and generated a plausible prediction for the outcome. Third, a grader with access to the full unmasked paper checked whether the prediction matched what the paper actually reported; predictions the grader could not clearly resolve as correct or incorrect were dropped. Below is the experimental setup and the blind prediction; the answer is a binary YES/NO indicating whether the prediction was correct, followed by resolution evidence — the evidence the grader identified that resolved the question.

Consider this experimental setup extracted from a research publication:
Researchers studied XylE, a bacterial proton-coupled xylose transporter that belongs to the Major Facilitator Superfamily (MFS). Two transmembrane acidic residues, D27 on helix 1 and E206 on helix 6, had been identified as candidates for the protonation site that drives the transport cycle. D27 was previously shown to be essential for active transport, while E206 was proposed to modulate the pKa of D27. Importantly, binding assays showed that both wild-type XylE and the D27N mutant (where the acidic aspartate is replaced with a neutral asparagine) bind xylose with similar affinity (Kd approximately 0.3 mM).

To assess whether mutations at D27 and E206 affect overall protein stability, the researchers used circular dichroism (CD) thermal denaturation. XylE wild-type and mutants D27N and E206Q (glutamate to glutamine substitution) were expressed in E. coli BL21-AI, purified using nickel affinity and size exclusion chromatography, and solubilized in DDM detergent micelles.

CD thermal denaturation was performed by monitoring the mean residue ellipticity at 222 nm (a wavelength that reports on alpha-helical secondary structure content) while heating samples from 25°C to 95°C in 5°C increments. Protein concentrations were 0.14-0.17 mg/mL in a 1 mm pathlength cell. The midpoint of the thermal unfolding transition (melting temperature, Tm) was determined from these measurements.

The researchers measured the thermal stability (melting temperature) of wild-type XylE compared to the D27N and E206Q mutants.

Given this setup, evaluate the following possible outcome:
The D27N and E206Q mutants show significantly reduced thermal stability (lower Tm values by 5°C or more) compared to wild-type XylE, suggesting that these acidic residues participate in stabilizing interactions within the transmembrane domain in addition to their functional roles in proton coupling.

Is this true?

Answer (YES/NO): NO